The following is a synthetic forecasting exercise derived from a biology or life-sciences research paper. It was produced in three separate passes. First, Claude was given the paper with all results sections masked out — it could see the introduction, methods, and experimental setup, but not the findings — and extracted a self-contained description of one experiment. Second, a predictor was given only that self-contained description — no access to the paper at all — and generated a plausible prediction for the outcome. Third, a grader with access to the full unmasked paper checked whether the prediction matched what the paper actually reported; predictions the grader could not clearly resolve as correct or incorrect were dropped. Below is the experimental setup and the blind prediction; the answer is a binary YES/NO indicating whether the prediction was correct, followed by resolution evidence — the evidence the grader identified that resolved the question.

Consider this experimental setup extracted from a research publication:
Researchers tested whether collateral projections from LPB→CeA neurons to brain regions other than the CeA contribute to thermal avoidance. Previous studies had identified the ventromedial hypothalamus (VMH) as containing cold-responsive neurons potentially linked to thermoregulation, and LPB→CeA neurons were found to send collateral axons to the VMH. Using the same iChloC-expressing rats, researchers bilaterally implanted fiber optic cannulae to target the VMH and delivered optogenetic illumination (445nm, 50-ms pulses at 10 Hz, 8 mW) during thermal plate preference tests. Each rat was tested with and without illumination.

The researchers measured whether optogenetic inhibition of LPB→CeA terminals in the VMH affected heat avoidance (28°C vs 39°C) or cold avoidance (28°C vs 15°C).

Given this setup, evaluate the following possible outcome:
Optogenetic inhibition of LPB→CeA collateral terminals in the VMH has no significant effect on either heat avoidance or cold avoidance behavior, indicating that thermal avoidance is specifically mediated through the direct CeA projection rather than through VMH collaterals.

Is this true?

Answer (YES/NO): YES